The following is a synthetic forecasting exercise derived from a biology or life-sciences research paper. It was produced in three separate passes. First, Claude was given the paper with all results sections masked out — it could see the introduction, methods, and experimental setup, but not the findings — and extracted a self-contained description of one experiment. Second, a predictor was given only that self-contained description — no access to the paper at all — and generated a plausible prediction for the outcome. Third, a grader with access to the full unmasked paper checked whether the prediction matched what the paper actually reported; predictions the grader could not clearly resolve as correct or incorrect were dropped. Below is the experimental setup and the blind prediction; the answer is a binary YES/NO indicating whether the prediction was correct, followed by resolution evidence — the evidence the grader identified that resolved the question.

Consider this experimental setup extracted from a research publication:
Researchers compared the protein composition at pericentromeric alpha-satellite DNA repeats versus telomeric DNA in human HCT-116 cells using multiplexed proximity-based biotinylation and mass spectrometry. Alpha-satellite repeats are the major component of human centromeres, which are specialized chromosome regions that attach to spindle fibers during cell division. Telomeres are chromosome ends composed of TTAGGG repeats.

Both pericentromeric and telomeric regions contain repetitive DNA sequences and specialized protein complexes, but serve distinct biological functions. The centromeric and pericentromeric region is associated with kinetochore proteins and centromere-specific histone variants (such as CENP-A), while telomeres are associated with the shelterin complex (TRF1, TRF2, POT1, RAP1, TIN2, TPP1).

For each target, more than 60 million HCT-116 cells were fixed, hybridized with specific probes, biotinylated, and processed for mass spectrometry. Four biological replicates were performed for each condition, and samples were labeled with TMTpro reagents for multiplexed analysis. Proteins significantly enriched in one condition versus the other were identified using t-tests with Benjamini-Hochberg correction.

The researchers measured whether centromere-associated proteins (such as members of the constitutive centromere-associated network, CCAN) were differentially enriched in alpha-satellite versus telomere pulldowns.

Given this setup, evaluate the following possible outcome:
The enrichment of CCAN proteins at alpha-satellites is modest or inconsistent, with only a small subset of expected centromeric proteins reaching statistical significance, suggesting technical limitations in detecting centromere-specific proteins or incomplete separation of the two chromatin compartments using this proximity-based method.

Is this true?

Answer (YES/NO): NO